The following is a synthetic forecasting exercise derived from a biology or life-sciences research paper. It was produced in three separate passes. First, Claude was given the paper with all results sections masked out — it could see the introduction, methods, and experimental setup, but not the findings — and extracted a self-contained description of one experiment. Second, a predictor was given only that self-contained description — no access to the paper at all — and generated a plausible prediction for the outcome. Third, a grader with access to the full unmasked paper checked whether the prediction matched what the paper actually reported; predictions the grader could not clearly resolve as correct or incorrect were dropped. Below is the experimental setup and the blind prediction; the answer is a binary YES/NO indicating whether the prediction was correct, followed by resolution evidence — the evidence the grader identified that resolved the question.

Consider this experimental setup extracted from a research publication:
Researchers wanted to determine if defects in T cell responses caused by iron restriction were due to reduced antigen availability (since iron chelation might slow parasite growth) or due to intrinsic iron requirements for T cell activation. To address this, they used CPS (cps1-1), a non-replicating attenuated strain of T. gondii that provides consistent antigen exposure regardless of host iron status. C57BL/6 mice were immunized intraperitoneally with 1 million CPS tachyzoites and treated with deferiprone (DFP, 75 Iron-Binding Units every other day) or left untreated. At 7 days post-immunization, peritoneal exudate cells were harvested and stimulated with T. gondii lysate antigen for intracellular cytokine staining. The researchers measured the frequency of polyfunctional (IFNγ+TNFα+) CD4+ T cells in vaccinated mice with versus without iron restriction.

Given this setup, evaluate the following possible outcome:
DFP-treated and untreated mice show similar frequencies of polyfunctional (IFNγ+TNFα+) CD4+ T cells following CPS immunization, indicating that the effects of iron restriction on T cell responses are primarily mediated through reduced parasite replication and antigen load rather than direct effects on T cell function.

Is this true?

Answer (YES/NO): NO